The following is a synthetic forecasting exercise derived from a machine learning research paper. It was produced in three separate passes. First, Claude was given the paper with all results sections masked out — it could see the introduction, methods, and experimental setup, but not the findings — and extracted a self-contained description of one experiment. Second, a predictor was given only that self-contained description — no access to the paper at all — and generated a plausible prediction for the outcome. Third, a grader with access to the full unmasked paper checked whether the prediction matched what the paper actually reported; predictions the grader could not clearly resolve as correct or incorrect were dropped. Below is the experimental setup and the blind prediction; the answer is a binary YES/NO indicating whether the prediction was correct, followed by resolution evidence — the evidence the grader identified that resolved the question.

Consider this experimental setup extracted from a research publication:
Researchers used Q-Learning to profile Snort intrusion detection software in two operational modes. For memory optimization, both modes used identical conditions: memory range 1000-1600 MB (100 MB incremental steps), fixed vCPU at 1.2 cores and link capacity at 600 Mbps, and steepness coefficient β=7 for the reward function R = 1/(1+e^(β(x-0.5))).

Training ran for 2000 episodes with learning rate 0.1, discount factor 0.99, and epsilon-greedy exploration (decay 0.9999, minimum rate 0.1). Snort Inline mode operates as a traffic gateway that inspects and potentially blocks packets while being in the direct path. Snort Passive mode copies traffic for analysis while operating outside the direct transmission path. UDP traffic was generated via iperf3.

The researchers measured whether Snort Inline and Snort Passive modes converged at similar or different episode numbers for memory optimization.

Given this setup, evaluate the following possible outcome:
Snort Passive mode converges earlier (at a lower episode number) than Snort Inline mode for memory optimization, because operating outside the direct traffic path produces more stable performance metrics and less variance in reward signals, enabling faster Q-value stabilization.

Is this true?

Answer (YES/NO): NO